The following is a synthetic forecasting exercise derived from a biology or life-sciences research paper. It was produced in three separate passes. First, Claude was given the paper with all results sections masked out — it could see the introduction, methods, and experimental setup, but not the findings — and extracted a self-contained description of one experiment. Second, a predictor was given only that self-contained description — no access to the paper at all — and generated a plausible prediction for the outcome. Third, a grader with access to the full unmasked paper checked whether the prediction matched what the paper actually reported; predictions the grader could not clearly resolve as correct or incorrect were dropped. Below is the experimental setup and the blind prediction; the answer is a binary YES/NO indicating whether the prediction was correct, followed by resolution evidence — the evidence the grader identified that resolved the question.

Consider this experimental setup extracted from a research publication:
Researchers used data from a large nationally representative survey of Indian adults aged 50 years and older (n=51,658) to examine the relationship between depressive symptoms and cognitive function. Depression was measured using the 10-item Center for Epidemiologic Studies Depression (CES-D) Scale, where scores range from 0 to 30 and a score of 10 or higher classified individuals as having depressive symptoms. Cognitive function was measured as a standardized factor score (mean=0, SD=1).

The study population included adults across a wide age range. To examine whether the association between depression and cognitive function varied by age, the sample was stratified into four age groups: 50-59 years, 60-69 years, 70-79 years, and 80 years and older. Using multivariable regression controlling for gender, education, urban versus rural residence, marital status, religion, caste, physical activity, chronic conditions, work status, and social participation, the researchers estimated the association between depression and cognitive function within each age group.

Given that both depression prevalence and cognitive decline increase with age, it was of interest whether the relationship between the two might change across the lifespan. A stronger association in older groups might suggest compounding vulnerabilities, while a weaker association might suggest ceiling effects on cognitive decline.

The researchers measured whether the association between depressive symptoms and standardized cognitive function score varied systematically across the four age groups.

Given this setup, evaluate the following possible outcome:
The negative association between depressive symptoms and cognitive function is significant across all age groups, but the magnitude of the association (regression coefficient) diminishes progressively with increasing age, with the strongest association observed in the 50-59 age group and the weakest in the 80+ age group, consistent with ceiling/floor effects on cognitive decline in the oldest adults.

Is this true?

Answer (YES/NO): NO